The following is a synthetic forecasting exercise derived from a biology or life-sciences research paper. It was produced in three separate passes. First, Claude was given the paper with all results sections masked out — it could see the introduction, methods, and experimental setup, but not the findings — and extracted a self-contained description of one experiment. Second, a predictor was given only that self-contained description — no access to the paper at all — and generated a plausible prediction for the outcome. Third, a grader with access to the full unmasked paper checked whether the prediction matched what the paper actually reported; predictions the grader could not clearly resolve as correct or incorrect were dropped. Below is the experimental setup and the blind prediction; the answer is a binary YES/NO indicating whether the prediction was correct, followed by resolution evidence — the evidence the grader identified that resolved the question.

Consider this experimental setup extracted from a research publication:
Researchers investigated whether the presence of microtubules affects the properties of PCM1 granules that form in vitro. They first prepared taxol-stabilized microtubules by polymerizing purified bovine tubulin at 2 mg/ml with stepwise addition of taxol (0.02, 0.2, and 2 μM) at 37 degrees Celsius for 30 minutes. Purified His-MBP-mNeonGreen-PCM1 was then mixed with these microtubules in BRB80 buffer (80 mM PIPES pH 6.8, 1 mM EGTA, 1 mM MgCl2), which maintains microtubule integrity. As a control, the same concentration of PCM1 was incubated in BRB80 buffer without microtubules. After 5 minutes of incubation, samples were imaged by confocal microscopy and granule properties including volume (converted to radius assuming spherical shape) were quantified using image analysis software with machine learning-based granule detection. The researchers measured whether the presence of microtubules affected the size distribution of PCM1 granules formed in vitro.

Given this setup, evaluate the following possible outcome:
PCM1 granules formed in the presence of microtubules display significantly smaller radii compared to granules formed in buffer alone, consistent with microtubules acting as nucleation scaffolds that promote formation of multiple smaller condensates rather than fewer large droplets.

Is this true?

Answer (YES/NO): NO